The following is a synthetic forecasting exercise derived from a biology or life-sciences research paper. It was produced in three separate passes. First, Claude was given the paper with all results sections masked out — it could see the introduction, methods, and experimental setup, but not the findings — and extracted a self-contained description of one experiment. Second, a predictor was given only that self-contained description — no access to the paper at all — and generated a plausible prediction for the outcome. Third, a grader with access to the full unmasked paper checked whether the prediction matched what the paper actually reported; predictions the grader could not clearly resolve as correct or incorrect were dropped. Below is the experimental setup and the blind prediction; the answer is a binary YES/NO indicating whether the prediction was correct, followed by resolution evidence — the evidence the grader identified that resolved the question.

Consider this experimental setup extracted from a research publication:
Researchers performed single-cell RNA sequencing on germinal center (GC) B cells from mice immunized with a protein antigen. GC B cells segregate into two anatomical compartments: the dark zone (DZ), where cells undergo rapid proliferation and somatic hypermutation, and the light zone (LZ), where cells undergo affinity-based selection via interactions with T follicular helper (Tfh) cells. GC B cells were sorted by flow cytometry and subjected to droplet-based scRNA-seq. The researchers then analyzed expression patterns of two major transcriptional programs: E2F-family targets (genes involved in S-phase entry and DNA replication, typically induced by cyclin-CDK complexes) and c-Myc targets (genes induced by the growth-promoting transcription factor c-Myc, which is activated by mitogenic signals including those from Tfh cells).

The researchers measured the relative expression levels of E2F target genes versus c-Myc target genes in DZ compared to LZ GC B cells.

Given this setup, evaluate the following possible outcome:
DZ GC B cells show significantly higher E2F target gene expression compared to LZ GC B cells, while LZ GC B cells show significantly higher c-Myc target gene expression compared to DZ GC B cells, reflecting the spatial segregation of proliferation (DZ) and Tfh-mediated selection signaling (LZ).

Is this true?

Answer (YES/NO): NO